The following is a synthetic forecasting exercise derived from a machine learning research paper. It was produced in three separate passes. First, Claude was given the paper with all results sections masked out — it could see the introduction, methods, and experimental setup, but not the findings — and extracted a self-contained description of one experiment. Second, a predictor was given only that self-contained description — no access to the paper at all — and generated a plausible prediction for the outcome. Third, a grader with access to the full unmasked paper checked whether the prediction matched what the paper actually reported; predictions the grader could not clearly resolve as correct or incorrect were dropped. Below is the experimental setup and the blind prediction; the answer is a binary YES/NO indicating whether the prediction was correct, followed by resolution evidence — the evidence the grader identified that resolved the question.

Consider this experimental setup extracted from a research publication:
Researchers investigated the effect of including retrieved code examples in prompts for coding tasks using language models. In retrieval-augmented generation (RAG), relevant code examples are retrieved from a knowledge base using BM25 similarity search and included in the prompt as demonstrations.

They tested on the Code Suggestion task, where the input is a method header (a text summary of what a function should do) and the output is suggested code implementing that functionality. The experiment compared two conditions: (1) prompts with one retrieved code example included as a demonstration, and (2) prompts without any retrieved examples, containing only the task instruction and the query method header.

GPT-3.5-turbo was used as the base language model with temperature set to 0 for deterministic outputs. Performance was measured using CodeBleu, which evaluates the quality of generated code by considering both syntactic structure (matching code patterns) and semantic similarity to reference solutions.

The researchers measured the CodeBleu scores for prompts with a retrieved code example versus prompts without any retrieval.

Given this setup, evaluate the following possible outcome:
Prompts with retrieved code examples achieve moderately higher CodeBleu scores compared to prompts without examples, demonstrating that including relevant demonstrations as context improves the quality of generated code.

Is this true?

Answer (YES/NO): NO